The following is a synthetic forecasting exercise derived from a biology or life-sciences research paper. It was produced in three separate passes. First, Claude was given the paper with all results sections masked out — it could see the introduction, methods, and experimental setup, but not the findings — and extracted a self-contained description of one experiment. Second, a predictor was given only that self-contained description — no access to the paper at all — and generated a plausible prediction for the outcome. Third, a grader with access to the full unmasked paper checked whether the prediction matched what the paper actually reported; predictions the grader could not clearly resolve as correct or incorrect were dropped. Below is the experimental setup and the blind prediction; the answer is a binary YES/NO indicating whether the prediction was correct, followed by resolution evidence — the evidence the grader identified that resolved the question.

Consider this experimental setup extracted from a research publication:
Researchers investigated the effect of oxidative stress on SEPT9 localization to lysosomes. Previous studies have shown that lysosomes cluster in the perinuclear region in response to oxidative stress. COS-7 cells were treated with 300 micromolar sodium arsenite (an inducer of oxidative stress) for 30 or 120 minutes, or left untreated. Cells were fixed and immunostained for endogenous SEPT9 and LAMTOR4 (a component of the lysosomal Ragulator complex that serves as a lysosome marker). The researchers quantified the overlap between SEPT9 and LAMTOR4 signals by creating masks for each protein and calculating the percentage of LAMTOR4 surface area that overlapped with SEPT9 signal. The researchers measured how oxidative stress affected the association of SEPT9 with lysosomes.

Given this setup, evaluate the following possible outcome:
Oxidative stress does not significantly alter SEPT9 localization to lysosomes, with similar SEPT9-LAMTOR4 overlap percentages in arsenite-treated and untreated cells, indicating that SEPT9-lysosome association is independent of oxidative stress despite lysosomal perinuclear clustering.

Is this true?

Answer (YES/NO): NO